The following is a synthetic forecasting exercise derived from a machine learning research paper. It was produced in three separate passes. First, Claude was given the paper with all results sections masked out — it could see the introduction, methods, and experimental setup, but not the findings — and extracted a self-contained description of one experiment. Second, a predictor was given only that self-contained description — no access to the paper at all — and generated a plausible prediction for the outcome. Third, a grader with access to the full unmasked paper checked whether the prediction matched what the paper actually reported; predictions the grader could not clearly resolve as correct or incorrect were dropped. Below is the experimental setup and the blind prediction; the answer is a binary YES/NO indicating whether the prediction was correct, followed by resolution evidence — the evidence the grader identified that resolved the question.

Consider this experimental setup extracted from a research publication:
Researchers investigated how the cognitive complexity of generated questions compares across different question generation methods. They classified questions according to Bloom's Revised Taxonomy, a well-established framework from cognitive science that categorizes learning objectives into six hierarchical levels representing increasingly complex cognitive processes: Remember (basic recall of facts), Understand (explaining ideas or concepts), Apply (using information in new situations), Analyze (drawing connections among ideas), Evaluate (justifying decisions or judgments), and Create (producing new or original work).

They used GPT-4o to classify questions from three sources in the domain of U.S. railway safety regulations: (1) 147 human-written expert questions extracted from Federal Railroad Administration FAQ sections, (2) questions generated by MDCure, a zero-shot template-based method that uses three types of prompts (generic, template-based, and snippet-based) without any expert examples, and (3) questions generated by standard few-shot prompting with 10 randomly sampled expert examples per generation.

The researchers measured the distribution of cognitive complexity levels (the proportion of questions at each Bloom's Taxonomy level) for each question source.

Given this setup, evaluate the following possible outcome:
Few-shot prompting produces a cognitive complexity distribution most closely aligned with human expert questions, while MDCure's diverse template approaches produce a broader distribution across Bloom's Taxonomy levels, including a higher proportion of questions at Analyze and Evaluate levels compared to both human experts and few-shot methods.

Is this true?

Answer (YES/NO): NO